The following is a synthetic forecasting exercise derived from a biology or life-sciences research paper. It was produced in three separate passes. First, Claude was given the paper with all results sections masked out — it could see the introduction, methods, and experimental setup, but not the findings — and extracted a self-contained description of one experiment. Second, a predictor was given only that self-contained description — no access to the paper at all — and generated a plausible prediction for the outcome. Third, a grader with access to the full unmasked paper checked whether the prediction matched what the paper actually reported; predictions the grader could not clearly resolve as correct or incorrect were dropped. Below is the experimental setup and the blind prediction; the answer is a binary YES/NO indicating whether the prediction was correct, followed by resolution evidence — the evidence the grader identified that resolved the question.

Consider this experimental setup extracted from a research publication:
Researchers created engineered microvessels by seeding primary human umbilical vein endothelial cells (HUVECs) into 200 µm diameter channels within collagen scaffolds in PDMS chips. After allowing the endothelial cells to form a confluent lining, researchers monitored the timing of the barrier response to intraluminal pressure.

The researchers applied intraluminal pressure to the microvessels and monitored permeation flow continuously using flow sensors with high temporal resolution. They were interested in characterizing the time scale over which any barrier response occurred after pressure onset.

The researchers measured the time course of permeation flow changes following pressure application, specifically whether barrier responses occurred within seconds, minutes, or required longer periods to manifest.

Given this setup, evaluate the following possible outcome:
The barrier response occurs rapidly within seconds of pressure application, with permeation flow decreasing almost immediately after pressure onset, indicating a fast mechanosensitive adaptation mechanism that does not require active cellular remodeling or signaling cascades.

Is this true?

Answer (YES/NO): NO